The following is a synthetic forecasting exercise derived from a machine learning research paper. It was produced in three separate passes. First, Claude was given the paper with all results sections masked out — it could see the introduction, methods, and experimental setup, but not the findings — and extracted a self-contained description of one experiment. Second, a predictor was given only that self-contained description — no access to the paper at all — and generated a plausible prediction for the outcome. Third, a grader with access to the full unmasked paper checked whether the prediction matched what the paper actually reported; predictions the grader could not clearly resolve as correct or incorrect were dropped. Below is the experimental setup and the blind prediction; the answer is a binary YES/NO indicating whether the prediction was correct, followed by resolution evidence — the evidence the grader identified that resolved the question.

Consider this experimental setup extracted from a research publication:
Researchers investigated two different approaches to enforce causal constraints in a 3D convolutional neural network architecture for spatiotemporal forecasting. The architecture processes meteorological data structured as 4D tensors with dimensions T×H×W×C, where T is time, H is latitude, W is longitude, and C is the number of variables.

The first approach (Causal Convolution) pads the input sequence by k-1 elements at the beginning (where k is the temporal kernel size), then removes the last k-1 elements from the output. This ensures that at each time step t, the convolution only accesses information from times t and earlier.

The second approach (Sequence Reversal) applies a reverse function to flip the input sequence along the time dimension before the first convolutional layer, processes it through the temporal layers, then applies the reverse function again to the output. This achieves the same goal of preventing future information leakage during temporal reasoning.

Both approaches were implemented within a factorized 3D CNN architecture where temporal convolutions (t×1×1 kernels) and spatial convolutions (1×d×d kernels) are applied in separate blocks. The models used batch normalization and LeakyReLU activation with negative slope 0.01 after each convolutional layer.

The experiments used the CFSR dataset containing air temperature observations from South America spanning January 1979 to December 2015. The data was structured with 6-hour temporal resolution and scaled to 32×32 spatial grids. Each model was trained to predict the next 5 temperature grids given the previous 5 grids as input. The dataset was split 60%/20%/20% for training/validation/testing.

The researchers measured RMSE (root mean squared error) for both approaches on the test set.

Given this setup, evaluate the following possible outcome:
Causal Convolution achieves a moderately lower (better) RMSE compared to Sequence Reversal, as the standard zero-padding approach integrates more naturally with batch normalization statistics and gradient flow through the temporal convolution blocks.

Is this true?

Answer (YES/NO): NO